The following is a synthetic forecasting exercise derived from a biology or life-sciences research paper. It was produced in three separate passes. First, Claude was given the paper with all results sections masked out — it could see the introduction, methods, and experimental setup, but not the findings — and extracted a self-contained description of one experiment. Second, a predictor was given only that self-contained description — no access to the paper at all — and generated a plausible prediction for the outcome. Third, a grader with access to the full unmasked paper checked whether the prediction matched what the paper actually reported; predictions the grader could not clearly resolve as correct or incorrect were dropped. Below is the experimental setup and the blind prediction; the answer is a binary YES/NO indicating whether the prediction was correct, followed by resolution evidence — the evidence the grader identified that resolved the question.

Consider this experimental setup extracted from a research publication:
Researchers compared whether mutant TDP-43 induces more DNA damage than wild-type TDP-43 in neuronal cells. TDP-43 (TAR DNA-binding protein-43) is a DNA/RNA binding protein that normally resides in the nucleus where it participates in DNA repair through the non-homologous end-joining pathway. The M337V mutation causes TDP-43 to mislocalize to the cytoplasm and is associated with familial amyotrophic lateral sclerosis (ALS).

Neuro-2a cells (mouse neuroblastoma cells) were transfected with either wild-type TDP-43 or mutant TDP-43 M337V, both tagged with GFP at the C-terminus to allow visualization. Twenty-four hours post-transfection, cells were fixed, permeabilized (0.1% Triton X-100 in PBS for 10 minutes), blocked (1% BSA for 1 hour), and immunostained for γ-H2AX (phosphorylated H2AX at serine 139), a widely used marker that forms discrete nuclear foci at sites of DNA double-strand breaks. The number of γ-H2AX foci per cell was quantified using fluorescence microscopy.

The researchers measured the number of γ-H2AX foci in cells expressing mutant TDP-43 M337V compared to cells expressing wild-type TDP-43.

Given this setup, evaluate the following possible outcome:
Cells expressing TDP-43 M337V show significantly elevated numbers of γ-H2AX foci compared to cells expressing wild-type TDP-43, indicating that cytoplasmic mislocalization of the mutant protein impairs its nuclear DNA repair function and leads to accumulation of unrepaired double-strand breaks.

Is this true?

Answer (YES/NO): YES